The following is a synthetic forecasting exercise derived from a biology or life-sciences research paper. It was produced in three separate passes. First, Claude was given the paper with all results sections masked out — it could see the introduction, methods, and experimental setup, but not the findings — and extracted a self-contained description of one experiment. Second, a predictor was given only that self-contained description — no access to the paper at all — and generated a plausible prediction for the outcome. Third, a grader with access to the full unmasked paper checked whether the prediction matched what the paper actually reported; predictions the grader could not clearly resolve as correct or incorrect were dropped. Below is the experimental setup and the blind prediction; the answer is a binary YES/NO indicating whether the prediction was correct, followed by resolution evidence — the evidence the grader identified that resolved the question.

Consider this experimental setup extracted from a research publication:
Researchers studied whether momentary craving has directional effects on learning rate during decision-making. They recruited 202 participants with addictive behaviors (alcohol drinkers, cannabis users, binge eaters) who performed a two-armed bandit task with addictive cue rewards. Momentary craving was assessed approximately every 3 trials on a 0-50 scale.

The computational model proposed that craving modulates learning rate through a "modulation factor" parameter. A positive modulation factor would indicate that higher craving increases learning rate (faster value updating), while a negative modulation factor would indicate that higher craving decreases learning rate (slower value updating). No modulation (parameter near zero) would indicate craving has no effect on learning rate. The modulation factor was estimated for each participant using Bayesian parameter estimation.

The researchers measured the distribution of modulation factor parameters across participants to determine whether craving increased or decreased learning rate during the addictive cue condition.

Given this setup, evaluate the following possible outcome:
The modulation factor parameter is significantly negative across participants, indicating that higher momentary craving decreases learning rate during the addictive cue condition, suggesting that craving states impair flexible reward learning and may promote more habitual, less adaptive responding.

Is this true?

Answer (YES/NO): NO